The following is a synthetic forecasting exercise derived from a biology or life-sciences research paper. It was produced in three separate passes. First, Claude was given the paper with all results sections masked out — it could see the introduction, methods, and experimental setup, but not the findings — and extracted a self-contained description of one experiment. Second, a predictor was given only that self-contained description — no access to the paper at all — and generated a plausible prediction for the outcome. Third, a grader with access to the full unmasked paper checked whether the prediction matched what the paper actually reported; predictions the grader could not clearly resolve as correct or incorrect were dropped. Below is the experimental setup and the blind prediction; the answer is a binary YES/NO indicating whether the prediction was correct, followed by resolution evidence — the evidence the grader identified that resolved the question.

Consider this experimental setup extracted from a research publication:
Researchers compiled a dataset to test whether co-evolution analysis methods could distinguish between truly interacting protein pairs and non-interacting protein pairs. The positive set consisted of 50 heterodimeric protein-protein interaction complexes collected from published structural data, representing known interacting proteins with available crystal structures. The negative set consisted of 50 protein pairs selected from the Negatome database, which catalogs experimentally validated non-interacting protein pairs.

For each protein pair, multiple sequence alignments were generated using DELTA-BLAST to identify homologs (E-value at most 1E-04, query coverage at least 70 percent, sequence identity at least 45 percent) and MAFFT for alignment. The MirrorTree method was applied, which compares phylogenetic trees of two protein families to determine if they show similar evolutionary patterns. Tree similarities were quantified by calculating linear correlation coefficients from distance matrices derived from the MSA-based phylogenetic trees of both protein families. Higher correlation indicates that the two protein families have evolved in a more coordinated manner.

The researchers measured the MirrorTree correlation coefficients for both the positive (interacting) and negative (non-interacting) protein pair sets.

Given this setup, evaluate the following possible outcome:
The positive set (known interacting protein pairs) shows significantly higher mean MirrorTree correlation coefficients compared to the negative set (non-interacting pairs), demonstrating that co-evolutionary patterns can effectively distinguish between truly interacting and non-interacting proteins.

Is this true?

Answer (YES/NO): YES